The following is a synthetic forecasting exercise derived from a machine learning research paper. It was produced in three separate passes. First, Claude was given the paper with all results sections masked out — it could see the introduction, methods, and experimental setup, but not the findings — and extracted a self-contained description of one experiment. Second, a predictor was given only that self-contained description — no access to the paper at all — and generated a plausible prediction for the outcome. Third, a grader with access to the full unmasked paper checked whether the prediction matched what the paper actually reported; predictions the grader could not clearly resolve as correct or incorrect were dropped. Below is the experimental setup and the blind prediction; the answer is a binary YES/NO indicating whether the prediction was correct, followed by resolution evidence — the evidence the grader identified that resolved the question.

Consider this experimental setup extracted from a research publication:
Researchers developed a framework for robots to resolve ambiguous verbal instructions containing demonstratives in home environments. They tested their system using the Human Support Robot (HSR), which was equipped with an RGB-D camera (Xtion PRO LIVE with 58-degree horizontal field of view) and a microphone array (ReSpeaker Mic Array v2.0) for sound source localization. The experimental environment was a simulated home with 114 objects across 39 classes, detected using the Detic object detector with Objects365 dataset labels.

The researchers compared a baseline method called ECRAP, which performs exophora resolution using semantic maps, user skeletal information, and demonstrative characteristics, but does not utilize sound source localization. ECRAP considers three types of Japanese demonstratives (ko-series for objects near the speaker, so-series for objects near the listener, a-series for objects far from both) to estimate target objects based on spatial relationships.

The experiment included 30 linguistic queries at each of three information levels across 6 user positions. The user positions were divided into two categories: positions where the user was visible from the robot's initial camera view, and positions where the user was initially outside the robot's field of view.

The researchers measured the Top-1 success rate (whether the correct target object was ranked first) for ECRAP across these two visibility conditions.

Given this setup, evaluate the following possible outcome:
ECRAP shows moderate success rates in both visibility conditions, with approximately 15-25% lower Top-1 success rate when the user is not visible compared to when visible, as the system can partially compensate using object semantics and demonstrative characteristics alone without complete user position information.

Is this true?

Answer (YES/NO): NO